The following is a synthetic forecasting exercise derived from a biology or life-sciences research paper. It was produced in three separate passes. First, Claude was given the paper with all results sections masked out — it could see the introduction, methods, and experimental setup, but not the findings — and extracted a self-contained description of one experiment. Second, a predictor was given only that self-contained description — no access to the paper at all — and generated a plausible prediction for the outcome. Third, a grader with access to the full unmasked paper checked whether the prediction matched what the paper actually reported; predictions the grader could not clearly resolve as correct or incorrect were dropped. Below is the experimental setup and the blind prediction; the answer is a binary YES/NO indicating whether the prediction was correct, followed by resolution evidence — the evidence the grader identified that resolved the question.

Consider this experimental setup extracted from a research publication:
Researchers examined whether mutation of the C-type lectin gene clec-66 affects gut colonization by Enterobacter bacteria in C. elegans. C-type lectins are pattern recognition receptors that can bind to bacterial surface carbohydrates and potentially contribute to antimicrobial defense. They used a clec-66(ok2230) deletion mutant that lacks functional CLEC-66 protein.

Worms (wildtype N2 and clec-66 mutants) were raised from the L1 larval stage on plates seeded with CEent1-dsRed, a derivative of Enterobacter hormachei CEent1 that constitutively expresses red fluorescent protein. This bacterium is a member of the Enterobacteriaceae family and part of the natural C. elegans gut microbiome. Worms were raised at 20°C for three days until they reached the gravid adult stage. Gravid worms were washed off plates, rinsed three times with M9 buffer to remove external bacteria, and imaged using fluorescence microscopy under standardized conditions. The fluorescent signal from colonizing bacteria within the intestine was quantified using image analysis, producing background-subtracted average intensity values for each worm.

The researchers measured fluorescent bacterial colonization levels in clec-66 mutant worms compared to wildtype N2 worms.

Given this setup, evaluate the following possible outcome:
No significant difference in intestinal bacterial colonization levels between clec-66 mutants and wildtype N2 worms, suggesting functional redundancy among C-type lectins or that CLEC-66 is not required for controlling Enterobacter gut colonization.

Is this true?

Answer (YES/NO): NO